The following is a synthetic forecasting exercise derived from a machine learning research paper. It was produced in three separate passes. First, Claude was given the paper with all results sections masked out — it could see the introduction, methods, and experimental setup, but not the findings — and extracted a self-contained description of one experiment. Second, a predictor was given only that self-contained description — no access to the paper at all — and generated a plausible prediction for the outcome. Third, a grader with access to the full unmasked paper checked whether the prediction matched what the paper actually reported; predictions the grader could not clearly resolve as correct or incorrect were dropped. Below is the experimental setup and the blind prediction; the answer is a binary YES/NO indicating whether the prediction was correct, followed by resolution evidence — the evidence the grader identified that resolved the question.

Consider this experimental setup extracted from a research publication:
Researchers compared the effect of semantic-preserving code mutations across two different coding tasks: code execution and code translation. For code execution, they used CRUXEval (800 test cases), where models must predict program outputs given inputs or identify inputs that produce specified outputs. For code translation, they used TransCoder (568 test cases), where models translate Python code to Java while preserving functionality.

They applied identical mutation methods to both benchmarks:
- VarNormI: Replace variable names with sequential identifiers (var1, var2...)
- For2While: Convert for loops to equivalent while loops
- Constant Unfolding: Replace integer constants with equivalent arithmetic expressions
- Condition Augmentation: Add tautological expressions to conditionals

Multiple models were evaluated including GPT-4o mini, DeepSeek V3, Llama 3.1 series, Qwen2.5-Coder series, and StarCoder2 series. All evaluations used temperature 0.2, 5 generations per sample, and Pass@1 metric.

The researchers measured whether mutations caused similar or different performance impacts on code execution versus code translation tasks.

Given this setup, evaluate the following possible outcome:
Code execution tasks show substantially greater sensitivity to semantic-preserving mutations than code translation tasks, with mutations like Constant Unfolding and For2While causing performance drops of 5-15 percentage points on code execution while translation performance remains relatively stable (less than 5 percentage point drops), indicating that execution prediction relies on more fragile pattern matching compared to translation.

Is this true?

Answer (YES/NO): NO